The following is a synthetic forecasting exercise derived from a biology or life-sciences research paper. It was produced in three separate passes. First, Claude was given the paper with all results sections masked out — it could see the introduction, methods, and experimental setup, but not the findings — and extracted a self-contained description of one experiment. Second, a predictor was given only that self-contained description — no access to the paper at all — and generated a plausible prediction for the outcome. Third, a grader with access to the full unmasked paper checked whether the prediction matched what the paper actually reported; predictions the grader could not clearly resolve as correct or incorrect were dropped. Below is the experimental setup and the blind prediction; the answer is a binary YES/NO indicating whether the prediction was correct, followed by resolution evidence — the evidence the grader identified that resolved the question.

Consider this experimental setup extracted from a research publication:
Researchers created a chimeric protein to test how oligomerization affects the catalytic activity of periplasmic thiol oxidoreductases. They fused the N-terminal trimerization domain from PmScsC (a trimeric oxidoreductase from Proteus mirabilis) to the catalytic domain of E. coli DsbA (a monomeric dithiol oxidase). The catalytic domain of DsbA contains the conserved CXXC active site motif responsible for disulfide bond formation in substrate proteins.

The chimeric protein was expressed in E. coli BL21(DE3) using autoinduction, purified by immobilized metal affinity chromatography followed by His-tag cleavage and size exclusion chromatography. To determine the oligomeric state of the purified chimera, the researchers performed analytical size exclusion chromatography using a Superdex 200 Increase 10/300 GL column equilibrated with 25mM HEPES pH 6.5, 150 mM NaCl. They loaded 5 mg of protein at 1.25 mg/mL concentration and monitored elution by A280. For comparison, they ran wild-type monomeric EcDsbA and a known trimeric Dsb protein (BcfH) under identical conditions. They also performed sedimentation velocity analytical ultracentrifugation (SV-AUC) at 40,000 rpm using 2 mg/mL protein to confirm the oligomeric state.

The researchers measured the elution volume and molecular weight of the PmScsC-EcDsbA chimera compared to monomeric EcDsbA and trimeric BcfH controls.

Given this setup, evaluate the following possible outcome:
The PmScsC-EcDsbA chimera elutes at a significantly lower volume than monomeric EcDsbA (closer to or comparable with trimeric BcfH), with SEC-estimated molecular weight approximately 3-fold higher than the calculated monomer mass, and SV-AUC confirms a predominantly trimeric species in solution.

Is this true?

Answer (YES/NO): YES